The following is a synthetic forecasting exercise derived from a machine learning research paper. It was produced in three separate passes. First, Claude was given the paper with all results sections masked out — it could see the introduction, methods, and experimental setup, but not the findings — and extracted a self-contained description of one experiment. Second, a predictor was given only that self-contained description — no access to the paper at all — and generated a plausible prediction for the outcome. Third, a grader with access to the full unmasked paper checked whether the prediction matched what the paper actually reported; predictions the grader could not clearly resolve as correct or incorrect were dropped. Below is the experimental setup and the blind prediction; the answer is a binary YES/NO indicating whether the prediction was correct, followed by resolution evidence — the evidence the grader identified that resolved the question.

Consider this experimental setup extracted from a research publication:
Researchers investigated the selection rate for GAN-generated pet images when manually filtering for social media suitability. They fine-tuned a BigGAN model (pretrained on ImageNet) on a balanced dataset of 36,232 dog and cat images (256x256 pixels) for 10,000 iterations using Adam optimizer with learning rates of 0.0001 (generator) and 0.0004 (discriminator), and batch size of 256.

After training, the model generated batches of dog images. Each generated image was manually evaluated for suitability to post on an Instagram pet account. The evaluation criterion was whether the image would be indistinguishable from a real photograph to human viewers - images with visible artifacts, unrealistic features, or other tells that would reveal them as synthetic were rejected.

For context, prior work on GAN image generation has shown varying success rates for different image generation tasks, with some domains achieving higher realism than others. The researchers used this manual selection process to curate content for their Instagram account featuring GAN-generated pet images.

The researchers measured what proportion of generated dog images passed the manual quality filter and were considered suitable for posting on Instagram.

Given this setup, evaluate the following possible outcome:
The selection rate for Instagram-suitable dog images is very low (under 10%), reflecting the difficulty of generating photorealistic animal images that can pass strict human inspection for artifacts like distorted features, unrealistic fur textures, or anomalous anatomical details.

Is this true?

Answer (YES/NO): NO